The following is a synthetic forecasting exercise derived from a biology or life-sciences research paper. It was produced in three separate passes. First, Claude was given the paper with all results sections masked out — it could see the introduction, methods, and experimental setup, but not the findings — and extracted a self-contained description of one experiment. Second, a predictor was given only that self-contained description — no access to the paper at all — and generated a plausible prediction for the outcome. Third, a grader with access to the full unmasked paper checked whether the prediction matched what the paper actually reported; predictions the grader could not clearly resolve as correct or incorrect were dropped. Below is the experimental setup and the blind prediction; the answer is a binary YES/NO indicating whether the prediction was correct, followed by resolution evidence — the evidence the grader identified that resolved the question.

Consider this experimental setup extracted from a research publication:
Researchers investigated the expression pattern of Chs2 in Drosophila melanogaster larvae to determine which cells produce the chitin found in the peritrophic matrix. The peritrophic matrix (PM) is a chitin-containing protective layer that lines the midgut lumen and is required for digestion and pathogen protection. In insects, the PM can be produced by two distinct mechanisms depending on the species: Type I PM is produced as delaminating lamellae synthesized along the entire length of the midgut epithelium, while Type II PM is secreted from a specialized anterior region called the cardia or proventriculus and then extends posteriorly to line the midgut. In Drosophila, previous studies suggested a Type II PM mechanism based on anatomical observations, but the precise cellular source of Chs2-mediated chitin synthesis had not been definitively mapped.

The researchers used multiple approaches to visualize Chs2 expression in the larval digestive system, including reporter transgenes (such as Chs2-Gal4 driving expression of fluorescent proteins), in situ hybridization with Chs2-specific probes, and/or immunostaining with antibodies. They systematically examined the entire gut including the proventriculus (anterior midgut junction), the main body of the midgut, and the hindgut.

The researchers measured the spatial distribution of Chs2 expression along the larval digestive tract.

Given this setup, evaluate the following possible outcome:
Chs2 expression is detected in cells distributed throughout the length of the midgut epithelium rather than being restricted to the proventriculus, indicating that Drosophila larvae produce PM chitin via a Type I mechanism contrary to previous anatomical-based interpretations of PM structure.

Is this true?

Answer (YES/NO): NO